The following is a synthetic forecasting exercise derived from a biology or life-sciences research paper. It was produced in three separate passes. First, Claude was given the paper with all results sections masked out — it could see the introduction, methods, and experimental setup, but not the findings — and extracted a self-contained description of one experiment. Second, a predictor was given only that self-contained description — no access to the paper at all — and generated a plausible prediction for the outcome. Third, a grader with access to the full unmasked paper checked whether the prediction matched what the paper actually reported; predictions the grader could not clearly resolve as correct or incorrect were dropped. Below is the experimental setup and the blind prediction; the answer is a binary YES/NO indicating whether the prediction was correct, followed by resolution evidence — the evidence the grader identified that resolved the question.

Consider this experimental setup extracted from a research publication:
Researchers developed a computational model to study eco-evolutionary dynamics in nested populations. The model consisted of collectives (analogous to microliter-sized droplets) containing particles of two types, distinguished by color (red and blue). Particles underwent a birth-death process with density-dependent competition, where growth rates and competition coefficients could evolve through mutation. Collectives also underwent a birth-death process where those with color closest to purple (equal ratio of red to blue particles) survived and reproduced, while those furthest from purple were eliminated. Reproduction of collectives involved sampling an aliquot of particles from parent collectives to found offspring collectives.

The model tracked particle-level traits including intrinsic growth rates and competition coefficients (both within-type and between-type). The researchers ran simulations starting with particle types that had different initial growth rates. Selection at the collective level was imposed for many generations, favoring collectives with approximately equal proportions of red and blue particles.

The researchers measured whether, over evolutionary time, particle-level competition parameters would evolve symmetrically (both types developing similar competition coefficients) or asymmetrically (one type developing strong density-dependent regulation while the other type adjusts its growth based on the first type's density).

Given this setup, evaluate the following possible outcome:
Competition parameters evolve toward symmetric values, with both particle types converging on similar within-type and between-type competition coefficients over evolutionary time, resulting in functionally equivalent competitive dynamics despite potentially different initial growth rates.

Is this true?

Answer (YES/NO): NO